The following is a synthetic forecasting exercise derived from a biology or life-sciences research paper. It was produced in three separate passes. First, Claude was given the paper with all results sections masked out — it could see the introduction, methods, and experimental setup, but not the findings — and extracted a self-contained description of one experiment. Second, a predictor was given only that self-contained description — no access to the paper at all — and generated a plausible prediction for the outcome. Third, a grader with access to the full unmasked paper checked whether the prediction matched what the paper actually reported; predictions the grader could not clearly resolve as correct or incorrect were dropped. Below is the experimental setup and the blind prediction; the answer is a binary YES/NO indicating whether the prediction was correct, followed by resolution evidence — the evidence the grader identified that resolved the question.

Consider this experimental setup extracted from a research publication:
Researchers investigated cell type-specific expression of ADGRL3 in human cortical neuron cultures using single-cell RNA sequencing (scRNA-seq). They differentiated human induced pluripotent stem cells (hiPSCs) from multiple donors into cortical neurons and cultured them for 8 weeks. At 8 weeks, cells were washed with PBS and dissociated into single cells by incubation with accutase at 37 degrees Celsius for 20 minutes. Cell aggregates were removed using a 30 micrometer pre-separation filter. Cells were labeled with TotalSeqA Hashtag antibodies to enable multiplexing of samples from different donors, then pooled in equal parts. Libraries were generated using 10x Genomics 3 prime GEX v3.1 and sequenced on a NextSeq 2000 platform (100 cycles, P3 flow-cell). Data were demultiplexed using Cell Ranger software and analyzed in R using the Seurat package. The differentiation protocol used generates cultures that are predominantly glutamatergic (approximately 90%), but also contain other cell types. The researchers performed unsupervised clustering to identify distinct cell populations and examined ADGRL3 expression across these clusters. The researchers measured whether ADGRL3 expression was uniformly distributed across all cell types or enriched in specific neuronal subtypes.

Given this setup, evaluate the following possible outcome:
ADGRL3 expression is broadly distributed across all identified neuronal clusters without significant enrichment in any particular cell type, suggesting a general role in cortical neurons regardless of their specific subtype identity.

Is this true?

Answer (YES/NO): NO